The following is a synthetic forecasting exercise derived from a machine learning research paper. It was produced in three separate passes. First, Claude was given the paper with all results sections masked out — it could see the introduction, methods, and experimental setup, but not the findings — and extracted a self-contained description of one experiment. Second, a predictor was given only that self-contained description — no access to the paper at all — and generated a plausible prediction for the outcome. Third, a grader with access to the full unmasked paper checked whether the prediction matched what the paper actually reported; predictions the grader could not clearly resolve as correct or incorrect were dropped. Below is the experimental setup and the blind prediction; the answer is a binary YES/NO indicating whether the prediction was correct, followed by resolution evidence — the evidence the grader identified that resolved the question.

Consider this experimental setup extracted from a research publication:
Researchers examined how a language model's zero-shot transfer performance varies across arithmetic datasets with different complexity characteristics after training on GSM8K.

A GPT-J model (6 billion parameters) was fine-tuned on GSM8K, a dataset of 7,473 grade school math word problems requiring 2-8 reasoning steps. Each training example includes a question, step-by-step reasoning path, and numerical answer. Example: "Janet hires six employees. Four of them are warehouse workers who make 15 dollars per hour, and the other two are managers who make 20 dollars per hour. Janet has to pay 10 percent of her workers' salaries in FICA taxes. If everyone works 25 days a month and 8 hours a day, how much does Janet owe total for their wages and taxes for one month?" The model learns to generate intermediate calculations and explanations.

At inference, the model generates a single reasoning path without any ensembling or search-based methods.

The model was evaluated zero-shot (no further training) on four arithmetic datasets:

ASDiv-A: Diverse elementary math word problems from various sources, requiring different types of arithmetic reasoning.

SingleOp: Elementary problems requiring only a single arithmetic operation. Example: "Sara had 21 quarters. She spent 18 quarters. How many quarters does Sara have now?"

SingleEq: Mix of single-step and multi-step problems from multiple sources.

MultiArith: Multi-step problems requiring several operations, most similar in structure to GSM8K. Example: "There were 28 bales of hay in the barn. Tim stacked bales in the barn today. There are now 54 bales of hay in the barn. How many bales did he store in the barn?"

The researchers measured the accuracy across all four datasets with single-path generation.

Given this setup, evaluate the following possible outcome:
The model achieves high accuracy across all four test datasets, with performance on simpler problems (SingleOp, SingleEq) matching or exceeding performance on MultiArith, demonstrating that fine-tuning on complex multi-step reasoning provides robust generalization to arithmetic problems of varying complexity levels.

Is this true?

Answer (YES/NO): NO